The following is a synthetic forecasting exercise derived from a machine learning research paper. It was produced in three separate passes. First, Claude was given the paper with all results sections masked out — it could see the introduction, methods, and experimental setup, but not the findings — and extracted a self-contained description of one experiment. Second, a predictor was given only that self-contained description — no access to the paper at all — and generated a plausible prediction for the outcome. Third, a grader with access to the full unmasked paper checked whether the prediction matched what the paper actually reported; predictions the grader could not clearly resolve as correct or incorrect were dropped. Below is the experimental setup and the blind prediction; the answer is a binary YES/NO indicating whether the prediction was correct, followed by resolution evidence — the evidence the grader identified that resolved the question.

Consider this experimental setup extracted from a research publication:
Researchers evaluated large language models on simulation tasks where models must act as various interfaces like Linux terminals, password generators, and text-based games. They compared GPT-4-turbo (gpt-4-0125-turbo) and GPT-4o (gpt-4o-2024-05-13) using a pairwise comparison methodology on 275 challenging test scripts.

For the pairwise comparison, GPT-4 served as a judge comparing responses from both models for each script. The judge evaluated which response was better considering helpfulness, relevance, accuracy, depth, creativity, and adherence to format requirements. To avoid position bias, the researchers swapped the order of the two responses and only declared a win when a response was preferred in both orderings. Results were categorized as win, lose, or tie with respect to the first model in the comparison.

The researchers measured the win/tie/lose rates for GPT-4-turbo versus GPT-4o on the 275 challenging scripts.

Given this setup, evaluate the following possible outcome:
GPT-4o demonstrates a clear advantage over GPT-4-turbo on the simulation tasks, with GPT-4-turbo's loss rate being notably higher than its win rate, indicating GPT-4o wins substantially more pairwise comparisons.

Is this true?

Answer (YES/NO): NO